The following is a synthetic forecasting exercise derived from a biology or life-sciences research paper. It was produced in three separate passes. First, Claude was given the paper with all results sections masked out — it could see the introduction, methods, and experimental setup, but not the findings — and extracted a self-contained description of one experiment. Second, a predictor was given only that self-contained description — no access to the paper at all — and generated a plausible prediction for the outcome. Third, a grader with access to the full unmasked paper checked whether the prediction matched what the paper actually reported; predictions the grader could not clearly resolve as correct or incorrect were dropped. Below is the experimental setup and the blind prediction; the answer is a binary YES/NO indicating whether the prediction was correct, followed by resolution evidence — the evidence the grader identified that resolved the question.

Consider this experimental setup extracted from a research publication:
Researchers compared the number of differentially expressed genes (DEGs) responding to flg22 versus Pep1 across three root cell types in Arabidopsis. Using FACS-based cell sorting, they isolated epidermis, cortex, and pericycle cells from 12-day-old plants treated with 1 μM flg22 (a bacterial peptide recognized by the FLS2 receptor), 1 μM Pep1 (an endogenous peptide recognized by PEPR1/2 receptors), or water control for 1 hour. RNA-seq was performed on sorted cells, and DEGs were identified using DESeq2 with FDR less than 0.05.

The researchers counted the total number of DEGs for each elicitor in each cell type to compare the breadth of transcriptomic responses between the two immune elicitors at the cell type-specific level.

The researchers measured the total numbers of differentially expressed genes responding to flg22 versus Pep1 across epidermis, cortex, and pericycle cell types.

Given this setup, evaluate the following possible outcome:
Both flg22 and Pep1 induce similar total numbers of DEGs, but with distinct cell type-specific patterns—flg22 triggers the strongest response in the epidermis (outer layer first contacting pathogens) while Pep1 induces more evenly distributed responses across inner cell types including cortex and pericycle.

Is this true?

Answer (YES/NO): NO